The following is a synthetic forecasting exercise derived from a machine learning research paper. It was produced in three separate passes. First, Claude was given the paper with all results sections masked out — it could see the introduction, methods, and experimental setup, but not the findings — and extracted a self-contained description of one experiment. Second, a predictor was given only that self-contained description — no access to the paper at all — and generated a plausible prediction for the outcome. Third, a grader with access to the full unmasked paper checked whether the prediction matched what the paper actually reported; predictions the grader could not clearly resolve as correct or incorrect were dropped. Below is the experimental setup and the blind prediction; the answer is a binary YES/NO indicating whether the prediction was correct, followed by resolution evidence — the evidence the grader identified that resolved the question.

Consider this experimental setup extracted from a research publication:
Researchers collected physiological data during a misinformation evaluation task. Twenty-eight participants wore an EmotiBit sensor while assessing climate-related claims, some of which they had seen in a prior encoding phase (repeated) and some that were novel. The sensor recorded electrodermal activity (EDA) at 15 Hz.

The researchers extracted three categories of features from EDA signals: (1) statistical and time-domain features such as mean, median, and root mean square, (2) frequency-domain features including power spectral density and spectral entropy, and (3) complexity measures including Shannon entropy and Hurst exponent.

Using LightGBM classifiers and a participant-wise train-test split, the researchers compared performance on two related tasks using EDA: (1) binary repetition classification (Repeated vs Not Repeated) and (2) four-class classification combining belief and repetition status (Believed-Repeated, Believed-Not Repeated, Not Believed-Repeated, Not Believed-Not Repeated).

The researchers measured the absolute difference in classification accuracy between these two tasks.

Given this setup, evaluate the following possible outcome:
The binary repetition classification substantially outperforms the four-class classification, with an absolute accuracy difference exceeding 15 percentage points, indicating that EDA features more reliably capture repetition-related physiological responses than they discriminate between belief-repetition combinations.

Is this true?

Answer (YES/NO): YES